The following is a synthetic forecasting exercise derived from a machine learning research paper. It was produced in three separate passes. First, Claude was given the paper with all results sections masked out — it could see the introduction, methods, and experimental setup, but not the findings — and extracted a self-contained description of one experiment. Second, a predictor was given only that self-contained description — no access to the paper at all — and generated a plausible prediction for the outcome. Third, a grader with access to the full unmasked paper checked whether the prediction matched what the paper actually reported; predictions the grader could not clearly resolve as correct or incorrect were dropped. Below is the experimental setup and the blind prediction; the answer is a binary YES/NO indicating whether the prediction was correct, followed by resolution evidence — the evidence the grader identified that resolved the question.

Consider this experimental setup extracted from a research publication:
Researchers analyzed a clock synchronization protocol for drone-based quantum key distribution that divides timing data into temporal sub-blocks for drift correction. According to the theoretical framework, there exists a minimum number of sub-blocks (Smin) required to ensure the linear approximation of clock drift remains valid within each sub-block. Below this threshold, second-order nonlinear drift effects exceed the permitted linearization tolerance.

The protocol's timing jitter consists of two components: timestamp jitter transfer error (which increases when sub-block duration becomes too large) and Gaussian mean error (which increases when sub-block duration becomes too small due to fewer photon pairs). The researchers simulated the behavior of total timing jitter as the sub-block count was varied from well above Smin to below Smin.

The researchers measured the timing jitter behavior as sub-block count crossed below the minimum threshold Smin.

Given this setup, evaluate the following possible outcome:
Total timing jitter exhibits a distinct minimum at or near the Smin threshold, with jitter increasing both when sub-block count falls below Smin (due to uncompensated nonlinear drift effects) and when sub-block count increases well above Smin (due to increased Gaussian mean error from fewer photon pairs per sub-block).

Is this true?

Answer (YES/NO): NO